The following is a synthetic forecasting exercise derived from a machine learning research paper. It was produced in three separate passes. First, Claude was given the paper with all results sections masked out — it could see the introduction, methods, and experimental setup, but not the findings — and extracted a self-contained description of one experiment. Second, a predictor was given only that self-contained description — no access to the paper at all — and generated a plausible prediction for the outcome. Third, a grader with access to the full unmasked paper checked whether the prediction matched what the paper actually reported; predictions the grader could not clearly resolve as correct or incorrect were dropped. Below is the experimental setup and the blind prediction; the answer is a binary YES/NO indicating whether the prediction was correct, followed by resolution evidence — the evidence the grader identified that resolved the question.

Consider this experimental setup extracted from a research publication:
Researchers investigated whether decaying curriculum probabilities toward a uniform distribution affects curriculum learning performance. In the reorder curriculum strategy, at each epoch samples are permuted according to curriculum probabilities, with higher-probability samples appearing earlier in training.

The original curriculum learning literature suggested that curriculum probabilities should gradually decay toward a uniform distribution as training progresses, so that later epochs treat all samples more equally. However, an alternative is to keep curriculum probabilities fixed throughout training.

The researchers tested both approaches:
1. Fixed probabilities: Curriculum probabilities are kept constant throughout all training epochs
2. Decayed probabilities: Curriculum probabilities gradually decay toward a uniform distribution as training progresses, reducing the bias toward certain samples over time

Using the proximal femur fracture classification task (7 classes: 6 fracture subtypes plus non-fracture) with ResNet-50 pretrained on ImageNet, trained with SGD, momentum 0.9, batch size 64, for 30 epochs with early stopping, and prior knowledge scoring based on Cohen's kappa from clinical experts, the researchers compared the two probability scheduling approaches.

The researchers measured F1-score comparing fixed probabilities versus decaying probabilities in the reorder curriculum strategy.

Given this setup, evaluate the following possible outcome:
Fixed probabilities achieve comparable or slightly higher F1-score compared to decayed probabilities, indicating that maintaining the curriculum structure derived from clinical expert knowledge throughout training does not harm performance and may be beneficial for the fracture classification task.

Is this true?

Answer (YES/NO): YES